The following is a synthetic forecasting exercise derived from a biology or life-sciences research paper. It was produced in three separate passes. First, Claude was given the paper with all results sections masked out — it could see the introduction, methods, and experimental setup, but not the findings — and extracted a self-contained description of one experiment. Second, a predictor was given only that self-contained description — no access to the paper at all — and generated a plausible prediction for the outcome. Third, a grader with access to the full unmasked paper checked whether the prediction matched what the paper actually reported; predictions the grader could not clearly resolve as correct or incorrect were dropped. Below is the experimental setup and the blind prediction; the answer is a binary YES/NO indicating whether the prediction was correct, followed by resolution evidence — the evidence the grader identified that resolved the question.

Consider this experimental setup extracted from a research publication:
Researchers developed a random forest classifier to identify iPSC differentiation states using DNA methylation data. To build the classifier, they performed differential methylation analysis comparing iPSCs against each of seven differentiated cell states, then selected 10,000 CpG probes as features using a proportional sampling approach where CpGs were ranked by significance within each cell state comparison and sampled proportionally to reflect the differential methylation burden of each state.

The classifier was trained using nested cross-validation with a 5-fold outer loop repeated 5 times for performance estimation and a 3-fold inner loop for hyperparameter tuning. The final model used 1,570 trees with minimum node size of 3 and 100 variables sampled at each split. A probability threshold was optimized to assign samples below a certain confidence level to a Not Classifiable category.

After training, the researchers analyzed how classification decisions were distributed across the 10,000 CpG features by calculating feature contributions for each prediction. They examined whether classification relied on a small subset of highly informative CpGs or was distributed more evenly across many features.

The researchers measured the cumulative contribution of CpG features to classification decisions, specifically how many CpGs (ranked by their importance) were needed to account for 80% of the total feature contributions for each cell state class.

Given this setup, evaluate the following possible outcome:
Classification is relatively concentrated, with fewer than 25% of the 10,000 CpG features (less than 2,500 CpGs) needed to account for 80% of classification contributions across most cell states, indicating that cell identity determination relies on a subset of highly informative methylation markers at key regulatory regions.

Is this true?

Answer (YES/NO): NO